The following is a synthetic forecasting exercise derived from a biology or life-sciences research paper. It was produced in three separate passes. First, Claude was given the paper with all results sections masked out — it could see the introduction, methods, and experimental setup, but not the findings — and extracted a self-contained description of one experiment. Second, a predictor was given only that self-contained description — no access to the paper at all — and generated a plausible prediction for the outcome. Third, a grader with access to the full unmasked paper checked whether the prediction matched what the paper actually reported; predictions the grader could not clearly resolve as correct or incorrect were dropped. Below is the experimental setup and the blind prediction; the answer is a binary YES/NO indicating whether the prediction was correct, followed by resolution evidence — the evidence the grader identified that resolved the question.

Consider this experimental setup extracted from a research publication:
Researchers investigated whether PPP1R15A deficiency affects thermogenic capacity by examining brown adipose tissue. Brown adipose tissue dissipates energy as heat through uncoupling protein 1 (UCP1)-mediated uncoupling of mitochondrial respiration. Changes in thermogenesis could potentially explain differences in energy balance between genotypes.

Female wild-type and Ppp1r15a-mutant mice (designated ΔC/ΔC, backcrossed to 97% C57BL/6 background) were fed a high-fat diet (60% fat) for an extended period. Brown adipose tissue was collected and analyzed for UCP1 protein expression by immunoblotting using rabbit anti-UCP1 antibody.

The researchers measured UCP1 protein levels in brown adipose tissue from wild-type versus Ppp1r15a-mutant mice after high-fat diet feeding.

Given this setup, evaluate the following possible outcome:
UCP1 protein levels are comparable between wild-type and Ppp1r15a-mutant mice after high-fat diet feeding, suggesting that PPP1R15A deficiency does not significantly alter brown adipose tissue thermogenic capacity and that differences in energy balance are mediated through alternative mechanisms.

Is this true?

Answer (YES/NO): NO